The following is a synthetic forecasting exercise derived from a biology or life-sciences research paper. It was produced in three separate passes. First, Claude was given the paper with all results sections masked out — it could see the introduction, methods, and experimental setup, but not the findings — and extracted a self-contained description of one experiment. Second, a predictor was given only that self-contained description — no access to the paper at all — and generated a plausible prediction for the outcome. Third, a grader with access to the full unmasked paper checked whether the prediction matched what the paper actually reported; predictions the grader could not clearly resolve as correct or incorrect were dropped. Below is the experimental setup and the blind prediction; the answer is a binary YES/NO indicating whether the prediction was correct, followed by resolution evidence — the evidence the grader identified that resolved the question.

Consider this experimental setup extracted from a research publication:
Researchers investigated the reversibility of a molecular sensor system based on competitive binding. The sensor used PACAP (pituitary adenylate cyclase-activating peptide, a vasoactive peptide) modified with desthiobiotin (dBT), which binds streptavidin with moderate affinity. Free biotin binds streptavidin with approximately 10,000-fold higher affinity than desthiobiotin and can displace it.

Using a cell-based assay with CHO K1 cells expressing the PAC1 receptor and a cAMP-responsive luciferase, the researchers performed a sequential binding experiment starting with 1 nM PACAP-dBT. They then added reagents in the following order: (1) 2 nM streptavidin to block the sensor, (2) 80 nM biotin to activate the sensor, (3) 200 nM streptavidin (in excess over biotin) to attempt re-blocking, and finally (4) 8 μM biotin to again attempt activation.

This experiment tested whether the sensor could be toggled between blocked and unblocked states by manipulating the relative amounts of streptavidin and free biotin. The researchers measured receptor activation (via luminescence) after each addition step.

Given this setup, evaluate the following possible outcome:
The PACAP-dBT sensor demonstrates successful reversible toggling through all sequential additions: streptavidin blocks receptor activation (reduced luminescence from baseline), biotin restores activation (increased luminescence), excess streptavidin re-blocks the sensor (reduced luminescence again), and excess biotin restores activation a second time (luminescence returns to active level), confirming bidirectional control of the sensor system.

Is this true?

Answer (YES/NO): YES